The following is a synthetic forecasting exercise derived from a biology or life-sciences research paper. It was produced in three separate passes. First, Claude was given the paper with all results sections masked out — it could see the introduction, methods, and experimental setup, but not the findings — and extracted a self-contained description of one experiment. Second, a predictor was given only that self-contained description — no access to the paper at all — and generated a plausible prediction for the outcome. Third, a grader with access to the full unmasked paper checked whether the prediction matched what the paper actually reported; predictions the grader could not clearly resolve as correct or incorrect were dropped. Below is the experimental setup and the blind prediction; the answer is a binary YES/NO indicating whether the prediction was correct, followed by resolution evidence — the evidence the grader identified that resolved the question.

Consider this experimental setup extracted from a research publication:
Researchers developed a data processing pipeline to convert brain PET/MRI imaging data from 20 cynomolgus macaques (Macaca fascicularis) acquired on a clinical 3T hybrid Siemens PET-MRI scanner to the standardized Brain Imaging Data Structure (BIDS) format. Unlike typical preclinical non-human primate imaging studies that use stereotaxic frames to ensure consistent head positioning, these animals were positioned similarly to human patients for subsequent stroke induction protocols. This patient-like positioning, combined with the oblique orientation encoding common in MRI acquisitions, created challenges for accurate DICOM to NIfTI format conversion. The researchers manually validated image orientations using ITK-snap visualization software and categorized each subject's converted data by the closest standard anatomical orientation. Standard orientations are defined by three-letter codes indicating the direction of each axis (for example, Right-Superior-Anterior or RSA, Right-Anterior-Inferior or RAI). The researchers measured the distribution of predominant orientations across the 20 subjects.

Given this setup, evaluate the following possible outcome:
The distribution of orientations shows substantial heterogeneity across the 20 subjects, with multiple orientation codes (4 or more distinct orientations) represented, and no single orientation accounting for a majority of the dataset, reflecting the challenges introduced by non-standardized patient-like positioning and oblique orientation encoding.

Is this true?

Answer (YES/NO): NO